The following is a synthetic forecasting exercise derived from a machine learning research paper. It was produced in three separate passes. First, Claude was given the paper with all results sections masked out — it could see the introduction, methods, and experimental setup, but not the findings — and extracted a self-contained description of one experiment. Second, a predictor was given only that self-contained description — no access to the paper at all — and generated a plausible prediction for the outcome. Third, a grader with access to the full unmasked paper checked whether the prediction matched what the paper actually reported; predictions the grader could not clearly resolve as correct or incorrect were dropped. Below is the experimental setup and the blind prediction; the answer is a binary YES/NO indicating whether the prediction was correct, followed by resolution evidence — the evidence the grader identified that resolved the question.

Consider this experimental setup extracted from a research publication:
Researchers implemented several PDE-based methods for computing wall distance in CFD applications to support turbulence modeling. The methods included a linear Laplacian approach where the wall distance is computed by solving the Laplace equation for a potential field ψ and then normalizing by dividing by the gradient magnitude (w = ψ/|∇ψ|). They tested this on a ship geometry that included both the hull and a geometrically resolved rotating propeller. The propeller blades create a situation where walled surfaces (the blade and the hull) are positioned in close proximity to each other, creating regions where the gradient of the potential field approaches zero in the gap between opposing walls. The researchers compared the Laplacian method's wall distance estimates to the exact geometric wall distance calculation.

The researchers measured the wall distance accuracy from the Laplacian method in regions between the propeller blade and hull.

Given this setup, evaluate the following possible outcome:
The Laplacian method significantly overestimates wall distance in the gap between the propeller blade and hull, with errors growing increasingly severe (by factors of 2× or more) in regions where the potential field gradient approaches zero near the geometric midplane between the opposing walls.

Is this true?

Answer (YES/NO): NO